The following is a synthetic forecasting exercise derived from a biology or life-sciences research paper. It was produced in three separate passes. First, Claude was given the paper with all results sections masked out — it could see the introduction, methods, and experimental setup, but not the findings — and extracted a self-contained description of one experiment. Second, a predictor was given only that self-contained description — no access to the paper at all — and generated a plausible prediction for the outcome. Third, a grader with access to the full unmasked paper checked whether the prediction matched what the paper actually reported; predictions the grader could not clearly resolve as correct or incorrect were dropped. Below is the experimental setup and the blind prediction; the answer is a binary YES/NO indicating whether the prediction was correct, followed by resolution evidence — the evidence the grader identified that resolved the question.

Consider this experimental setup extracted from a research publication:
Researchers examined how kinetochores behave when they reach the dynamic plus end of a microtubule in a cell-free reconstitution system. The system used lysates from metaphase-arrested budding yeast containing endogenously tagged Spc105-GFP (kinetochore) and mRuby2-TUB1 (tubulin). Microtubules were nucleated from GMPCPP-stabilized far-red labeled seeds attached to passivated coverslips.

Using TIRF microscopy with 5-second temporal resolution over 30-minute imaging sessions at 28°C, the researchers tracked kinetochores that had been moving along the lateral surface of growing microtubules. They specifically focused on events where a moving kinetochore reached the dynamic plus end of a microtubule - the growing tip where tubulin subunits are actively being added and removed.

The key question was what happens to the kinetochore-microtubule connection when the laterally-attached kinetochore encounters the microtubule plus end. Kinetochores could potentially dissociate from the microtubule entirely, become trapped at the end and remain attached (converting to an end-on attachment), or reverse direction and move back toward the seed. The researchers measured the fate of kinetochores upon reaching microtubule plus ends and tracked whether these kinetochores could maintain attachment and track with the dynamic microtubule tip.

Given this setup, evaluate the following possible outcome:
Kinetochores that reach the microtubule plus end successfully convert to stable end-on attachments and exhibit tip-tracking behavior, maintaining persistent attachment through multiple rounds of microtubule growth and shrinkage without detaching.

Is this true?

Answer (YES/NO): NO